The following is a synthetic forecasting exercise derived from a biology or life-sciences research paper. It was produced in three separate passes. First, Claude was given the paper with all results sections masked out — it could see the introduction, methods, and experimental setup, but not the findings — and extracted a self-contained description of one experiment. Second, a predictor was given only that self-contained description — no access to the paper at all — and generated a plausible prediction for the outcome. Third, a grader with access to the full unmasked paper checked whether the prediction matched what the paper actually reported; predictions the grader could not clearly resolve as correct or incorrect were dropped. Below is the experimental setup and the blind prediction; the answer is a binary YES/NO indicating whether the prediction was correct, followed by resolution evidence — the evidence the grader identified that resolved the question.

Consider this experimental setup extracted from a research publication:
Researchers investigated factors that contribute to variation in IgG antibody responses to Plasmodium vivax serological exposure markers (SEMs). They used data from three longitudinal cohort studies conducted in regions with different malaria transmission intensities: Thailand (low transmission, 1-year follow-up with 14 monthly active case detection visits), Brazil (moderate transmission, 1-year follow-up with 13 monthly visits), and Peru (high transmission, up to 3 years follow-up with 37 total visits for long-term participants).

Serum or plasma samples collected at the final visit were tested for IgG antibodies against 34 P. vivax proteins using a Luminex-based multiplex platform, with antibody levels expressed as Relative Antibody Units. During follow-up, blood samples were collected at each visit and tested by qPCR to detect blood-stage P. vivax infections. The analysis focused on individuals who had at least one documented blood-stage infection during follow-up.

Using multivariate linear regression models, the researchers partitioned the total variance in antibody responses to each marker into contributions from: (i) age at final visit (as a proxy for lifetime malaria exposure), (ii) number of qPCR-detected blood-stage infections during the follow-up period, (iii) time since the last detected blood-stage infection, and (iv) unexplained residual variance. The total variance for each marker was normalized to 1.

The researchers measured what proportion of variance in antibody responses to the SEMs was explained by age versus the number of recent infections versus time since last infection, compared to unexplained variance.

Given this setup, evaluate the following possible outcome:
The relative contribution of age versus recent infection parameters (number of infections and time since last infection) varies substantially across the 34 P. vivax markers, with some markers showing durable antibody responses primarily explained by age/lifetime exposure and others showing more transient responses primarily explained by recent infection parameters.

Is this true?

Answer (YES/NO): NO